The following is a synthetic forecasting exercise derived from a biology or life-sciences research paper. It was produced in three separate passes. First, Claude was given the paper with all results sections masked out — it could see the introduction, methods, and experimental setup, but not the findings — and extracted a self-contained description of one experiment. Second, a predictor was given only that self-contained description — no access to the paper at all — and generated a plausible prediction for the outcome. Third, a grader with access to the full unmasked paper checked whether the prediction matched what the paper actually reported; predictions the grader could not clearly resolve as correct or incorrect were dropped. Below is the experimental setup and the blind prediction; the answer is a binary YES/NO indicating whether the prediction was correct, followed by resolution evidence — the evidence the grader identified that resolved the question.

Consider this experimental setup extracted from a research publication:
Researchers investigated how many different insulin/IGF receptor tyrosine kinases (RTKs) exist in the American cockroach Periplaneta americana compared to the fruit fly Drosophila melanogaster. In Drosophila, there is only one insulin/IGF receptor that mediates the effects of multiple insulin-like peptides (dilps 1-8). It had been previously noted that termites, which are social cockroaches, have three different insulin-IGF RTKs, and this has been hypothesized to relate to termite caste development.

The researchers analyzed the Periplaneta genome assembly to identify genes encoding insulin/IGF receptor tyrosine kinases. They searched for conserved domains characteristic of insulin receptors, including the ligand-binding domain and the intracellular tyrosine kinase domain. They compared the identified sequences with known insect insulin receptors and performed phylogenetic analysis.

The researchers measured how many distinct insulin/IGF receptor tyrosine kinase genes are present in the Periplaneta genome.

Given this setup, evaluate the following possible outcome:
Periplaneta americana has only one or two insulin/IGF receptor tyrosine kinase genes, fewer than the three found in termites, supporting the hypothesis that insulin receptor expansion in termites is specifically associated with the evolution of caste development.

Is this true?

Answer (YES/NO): NO